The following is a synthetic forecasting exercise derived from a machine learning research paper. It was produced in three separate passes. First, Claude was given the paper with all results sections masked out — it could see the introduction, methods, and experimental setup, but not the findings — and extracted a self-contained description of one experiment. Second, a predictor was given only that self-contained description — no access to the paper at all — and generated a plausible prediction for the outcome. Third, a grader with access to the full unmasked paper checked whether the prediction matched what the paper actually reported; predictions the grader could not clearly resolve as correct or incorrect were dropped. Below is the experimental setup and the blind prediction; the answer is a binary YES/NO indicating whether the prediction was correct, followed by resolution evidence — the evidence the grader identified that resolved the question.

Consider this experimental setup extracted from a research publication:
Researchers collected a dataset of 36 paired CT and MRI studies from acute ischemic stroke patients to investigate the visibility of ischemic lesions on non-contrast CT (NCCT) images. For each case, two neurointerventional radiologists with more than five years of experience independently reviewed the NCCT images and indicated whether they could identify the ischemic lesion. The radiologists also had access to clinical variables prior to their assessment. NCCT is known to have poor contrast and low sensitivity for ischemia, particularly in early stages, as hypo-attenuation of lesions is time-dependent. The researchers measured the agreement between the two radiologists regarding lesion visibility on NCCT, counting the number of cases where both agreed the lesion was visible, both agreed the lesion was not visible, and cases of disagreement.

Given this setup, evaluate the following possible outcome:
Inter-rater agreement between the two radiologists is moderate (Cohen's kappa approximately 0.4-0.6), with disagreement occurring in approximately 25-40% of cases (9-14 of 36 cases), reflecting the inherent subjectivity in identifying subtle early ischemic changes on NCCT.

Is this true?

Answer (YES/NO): NO